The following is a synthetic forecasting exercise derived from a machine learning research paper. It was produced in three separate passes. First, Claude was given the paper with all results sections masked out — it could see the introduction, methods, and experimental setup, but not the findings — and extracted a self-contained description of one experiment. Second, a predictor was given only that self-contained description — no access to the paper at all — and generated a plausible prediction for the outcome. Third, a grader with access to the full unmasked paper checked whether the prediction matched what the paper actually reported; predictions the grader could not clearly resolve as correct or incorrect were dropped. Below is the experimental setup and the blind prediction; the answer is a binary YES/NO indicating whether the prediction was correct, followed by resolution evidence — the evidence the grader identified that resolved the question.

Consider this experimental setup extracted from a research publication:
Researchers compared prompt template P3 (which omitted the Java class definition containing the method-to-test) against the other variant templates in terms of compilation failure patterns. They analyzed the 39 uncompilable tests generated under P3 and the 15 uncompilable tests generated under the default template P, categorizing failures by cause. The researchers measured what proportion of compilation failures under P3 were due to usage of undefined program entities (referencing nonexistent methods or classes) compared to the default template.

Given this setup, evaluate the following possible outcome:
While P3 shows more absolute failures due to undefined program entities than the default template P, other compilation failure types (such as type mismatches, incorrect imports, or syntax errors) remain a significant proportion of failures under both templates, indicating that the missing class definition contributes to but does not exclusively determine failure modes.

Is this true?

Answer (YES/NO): NO